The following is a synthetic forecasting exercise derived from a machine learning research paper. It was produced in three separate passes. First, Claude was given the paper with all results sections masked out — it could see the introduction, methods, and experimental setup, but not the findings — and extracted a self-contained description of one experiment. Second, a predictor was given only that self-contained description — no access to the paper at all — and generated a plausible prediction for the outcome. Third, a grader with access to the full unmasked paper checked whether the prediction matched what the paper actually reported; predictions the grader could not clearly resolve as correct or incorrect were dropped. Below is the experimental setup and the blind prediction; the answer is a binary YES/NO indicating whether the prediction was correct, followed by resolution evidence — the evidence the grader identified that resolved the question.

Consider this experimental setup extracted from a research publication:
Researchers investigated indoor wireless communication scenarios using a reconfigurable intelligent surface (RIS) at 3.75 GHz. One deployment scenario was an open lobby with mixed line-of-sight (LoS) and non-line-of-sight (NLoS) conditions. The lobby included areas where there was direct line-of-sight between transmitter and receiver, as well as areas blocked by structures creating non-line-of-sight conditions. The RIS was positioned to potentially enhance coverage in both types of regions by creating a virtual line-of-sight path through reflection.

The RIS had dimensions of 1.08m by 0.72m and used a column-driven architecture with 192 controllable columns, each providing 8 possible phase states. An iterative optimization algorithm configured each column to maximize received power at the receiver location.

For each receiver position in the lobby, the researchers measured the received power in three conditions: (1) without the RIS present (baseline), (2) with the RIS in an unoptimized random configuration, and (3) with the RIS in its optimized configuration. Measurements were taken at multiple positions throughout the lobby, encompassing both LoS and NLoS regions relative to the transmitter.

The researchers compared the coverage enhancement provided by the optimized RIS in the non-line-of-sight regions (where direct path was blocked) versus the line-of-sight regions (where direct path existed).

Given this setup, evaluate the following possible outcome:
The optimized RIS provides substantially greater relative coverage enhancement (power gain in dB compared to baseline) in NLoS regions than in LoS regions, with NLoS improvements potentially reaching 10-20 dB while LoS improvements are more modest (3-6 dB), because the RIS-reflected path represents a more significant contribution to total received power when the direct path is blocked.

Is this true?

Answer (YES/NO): NO